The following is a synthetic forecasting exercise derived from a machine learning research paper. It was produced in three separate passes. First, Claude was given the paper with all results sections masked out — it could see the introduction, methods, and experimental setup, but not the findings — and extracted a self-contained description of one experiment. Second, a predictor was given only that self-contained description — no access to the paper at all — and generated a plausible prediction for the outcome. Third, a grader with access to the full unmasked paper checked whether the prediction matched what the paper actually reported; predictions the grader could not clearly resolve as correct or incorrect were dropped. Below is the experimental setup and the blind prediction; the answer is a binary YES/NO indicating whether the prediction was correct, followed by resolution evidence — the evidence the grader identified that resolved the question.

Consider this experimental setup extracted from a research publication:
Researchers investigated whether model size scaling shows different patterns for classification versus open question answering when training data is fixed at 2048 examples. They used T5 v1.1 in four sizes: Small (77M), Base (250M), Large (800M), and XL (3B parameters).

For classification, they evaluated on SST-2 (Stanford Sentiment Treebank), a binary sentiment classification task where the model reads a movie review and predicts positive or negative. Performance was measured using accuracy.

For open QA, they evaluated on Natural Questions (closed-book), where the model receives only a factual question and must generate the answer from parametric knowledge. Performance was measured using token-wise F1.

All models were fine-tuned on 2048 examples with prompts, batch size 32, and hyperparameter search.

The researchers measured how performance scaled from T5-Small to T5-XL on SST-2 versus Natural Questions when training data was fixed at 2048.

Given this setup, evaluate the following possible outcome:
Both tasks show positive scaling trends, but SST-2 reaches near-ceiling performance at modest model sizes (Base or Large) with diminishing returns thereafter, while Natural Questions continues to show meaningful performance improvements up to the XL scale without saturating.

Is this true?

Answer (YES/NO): YES